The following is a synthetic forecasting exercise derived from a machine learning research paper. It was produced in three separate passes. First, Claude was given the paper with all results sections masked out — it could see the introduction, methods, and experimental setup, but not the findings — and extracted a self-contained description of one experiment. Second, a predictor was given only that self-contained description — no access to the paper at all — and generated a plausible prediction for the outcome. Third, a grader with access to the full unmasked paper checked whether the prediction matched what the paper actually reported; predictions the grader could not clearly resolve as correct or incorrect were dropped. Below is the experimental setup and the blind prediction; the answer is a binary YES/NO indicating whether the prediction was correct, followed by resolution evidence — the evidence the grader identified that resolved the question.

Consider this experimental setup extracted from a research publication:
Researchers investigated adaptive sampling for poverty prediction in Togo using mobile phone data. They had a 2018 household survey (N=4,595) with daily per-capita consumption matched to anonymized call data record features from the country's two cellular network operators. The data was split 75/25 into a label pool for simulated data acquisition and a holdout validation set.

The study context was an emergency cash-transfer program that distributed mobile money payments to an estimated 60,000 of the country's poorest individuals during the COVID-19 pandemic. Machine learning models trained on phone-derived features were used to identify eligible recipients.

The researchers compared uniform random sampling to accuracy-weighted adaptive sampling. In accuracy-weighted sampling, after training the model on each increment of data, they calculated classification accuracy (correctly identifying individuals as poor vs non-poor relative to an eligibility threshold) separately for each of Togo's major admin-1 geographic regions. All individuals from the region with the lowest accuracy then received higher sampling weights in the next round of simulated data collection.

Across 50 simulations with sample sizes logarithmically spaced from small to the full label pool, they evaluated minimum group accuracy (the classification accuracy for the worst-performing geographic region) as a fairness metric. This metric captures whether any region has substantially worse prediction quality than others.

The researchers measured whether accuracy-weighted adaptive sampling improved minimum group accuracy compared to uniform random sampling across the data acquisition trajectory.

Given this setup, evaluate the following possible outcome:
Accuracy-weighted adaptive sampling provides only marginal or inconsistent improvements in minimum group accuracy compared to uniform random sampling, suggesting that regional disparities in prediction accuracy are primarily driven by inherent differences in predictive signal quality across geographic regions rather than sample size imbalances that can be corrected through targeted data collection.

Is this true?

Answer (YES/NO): YES